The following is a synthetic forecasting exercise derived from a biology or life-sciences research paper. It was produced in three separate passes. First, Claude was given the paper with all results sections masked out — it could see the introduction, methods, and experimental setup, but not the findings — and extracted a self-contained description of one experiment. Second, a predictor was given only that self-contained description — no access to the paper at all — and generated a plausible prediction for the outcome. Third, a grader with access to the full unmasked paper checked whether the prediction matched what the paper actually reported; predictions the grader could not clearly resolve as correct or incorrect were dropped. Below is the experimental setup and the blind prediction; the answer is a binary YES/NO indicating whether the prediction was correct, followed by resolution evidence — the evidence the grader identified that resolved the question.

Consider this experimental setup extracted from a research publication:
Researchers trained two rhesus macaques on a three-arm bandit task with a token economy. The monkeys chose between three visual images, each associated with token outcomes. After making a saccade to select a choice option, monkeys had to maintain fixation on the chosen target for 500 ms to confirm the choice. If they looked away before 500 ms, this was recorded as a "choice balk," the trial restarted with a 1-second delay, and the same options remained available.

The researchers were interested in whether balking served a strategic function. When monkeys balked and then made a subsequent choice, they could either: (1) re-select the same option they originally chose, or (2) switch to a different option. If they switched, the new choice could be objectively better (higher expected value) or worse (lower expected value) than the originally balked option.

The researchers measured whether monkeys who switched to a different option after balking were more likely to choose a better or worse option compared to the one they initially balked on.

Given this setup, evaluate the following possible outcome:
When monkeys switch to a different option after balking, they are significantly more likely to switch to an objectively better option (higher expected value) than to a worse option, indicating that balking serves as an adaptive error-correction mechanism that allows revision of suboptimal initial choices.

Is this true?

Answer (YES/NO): YES